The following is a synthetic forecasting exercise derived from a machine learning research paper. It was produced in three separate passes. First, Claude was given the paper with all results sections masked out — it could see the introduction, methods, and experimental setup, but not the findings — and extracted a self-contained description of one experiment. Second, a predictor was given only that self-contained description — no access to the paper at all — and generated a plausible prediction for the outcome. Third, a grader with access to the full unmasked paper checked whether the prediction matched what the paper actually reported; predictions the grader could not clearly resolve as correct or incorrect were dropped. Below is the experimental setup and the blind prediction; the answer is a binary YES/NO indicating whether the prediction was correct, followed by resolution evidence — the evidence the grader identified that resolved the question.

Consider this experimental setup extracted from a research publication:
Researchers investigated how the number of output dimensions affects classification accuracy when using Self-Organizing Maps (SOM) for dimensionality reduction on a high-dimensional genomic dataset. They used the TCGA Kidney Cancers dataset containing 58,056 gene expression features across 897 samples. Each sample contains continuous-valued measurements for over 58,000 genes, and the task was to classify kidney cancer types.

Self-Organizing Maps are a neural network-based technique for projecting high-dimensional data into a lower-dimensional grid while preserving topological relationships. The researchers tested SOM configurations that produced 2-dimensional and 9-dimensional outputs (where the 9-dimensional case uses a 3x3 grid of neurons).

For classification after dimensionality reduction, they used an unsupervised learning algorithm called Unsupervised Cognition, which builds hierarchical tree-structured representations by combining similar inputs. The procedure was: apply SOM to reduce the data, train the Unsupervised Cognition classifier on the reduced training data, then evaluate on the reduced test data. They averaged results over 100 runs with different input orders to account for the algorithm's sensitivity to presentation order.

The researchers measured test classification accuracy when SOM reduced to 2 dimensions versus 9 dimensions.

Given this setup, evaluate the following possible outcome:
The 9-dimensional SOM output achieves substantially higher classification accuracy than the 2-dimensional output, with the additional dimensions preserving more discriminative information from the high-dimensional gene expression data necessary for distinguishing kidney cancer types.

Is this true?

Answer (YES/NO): NO